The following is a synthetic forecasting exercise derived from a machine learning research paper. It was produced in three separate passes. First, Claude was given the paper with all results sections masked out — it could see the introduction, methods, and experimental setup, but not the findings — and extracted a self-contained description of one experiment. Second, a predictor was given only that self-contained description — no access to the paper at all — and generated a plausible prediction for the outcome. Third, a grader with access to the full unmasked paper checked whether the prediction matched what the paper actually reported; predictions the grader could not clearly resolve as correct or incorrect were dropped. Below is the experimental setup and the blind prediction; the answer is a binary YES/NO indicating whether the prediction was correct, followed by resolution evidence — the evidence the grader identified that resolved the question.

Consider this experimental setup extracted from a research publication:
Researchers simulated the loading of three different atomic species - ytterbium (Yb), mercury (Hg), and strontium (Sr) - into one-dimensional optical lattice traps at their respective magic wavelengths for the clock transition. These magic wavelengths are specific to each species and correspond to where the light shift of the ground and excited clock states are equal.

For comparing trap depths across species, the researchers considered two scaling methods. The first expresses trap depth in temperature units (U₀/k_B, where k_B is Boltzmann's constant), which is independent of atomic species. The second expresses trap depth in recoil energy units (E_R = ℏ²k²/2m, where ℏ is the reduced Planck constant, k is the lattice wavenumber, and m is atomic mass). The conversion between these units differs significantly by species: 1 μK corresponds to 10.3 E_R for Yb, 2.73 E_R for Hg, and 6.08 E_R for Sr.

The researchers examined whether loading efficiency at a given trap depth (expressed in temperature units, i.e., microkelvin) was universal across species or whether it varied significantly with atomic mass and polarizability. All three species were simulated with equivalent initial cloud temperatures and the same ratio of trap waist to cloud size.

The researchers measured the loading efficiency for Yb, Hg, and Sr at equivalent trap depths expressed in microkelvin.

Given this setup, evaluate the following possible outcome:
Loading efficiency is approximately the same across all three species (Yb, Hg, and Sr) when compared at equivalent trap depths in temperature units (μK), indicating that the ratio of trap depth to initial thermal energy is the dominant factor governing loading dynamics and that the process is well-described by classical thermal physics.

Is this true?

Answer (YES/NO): NO